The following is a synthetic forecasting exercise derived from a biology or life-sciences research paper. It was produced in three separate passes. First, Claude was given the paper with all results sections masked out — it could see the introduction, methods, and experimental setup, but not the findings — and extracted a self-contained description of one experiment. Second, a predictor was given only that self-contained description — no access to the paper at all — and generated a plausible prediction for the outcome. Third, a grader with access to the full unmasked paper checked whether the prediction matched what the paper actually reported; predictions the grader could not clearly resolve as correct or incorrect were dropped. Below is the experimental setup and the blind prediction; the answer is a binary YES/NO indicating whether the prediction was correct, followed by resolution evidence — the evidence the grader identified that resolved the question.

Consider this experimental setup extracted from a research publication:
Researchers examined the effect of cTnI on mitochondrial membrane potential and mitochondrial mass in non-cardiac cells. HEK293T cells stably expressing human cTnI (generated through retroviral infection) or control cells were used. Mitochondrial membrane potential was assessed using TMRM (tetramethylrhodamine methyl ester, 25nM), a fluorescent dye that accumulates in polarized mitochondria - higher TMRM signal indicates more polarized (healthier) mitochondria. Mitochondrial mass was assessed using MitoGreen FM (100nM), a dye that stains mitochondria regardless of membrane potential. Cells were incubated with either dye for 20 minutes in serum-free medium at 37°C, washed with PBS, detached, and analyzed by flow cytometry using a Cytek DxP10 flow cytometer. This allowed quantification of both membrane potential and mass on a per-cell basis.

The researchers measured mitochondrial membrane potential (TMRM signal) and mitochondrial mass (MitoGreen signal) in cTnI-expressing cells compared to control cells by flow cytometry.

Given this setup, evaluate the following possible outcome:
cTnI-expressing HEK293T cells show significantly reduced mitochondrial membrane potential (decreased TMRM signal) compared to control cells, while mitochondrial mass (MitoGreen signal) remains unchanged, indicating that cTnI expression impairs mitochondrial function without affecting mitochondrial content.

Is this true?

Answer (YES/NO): YES